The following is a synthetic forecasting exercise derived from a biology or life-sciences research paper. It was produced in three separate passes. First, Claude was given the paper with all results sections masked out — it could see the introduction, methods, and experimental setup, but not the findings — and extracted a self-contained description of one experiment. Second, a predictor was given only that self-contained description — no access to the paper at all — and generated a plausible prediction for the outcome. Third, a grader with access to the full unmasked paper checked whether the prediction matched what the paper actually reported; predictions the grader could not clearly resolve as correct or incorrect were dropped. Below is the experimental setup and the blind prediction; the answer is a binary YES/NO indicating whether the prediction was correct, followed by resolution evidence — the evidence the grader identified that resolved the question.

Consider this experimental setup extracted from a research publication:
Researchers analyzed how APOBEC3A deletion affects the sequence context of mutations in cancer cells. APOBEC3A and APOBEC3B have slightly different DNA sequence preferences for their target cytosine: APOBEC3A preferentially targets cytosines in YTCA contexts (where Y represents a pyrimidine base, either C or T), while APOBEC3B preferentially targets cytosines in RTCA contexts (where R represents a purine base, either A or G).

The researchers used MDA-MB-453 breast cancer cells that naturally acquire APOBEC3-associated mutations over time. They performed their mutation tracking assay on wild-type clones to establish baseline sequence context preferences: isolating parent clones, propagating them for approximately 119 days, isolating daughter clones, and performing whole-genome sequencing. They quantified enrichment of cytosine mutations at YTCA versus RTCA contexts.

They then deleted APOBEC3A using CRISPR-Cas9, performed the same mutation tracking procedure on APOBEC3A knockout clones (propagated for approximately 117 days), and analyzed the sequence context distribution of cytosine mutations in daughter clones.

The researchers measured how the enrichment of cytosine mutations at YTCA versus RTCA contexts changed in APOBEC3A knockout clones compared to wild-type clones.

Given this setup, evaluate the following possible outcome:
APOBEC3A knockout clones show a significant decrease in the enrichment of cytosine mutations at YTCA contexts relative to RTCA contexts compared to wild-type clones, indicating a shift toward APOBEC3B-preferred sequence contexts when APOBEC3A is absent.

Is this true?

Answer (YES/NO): YES